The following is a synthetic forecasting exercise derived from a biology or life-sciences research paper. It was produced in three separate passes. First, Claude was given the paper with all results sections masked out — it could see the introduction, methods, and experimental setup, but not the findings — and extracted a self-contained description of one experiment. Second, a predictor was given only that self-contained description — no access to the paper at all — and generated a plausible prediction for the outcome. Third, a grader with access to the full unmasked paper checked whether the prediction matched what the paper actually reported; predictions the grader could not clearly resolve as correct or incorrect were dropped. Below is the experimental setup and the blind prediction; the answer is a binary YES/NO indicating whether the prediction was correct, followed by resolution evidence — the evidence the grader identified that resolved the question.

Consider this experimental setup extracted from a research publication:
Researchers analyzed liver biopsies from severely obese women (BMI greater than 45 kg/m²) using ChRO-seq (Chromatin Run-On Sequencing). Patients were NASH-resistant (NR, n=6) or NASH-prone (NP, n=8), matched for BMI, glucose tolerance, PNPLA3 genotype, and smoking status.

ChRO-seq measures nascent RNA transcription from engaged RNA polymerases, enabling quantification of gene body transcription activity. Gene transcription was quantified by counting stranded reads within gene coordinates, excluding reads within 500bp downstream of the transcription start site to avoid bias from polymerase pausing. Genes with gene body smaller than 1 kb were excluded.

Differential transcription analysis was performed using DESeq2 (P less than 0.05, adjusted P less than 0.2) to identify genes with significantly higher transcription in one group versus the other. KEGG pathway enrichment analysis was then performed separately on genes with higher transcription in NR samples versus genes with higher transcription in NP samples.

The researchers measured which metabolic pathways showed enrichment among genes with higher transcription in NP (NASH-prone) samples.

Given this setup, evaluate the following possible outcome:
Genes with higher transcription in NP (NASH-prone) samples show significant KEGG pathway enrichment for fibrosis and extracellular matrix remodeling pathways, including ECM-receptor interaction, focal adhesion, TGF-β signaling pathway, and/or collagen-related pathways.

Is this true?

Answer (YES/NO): NO